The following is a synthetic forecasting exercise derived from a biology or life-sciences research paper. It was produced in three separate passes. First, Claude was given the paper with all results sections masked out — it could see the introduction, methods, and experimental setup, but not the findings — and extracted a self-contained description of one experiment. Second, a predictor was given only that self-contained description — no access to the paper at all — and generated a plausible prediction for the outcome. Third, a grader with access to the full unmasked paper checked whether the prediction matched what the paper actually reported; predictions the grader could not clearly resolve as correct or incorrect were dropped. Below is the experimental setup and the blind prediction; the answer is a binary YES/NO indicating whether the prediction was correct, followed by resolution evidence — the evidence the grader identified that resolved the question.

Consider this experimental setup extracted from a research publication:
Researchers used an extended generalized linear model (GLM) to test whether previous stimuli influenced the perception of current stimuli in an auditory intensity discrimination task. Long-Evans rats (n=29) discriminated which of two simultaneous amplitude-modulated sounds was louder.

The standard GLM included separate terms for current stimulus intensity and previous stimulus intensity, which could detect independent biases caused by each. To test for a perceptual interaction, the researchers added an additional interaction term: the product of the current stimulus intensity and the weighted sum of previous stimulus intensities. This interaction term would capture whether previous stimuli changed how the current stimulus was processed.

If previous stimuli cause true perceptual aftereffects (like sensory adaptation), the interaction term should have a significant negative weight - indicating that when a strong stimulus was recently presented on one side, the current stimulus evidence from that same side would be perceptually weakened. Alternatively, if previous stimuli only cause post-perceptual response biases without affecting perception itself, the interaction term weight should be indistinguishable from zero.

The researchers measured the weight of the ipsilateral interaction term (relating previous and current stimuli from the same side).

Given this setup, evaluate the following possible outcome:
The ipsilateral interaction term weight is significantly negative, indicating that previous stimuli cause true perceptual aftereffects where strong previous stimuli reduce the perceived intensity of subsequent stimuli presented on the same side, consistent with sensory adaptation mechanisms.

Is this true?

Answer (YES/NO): NO